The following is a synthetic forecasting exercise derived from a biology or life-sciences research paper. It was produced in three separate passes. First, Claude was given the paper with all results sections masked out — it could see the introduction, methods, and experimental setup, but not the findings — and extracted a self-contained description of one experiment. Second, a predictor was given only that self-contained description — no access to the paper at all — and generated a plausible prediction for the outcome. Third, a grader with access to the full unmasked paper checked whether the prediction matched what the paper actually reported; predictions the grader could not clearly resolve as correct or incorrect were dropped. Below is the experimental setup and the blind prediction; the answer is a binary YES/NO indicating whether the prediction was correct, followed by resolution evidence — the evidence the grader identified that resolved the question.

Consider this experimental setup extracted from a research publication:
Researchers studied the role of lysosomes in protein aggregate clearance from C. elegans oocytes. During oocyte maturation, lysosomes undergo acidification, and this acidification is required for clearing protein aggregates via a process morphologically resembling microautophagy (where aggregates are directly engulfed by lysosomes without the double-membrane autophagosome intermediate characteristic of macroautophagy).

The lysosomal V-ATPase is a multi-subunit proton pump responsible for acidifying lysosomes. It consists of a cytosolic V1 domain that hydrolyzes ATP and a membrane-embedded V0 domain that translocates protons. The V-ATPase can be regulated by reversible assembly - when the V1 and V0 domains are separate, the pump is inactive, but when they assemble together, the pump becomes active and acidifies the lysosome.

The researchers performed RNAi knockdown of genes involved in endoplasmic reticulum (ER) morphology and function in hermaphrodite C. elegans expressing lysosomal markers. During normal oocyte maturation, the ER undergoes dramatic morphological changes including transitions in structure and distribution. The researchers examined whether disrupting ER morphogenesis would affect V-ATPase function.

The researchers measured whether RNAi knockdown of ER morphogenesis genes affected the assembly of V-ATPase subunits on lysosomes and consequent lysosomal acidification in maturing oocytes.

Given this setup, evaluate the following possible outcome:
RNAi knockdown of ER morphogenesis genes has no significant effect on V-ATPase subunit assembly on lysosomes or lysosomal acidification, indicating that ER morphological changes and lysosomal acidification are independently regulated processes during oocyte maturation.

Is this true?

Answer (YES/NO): NO